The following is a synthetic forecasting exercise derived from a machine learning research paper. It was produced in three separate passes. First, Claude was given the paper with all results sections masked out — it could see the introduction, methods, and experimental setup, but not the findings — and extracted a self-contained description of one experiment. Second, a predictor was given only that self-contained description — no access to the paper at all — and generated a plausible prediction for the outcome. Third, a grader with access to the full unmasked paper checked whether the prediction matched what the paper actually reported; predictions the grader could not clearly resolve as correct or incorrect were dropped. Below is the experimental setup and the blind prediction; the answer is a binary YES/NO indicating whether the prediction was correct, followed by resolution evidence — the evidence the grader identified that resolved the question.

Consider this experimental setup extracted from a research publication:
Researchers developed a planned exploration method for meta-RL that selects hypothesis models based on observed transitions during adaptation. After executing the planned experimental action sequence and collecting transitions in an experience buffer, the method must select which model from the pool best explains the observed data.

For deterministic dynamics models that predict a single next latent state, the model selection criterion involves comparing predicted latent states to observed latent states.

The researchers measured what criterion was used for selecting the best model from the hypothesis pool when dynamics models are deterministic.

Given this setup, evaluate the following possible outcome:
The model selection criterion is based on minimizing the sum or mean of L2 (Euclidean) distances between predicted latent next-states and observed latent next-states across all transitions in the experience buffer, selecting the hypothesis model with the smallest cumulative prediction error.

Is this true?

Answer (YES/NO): NO